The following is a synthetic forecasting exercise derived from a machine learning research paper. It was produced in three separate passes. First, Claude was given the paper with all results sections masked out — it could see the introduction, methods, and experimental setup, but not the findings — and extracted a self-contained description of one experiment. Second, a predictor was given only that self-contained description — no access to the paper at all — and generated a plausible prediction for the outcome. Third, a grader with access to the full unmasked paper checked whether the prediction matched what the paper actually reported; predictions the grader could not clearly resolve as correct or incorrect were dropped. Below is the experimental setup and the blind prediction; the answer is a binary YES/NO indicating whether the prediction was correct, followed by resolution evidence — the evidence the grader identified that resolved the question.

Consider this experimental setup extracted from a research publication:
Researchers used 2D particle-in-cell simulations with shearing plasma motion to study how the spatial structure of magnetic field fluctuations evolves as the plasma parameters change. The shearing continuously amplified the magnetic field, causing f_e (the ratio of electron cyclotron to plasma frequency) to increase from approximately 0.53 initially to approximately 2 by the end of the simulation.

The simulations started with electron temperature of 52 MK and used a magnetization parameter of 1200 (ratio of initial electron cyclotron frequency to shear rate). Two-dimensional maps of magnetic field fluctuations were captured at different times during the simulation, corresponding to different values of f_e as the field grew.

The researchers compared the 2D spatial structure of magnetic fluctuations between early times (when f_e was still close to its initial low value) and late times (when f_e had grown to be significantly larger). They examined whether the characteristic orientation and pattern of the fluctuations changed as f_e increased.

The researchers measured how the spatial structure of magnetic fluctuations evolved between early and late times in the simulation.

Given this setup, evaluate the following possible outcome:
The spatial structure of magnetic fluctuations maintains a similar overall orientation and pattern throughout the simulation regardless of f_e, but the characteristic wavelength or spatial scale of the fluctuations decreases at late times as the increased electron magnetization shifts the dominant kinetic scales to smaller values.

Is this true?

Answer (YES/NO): NO